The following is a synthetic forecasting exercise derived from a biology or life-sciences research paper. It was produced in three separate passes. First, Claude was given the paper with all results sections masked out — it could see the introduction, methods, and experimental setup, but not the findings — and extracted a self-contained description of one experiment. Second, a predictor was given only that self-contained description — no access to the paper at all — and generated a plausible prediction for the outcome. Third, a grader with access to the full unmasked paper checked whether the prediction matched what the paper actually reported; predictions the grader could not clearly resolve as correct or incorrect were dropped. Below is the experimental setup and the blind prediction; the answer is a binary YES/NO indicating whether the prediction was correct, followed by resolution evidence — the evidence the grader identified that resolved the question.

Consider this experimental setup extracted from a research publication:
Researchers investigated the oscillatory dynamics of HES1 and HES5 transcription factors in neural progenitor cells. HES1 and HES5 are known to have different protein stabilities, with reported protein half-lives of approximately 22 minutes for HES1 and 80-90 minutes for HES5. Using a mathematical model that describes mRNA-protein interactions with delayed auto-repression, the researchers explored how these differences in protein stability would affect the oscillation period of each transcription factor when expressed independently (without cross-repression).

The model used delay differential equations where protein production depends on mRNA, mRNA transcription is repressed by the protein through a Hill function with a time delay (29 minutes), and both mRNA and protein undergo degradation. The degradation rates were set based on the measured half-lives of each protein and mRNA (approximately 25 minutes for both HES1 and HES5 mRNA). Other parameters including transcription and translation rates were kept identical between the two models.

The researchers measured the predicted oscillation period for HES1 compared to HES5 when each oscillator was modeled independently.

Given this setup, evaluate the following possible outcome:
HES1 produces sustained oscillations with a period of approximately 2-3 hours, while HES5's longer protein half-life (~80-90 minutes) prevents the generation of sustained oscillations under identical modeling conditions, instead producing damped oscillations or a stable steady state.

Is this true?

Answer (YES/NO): NO